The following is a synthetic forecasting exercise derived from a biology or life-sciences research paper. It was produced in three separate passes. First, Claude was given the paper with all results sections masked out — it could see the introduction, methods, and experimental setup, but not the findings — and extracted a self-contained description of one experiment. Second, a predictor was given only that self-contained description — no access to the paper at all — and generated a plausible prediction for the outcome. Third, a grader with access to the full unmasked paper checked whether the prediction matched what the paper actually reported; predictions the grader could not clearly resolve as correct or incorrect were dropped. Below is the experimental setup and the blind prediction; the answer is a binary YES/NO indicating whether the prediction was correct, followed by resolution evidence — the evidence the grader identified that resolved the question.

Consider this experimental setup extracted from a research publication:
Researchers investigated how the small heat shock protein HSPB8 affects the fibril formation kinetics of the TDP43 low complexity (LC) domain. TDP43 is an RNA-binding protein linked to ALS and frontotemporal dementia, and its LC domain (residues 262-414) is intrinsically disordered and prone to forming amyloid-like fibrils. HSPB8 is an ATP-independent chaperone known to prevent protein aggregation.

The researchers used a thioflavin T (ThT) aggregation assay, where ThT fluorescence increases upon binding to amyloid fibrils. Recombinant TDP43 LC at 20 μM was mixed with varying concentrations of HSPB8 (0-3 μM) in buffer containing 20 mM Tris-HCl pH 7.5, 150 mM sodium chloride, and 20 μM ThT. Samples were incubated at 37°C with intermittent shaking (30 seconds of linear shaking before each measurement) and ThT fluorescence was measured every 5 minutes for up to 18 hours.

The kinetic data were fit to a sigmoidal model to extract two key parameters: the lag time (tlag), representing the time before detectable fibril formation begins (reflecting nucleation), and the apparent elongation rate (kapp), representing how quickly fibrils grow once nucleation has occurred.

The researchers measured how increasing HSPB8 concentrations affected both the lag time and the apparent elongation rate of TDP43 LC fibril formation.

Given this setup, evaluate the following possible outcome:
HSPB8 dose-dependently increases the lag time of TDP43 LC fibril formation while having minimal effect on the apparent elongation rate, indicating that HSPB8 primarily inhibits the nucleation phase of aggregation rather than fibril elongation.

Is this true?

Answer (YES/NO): YES